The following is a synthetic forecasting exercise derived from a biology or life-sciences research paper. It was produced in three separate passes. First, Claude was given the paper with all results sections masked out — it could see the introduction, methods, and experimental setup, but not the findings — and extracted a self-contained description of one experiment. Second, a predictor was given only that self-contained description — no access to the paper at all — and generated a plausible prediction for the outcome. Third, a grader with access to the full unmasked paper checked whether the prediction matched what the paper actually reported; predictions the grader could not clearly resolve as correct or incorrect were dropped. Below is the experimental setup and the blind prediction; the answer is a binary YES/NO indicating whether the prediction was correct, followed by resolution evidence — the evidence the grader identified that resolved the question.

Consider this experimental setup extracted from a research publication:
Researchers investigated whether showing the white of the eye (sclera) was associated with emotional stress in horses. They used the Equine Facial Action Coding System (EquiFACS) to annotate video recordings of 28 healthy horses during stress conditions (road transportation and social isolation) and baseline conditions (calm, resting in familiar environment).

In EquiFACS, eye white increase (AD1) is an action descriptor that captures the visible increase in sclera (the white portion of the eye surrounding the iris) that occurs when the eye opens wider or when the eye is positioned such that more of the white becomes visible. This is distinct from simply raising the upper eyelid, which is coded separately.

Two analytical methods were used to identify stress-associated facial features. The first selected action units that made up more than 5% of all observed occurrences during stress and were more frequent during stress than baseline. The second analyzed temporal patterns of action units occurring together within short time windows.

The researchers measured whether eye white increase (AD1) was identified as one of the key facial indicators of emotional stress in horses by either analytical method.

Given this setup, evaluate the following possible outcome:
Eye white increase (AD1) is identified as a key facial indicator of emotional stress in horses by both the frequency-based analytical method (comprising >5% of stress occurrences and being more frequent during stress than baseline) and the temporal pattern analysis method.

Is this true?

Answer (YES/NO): YES